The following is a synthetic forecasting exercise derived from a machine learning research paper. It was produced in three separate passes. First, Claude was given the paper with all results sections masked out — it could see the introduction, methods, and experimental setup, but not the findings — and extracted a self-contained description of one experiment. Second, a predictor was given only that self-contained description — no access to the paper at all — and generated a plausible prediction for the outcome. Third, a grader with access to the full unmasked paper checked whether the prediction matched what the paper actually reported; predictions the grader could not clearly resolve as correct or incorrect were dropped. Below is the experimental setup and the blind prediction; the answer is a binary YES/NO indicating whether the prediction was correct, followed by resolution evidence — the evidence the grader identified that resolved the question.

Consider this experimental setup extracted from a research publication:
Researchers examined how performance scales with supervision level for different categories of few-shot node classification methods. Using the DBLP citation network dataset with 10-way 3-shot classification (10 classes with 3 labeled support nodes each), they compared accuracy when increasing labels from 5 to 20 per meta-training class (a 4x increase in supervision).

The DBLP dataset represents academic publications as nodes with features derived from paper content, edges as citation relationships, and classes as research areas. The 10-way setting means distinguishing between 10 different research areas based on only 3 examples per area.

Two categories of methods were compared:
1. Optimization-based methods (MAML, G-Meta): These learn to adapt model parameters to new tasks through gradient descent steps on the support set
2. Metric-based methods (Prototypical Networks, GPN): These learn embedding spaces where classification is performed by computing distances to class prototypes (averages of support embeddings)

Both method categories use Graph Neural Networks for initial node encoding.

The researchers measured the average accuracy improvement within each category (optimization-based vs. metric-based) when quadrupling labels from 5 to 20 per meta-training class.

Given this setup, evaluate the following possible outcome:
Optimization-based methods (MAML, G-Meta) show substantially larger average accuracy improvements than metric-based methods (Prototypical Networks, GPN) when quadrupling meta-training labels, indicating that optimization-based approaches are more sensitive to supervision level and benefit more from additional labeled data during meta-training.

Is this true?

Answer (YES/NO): YES